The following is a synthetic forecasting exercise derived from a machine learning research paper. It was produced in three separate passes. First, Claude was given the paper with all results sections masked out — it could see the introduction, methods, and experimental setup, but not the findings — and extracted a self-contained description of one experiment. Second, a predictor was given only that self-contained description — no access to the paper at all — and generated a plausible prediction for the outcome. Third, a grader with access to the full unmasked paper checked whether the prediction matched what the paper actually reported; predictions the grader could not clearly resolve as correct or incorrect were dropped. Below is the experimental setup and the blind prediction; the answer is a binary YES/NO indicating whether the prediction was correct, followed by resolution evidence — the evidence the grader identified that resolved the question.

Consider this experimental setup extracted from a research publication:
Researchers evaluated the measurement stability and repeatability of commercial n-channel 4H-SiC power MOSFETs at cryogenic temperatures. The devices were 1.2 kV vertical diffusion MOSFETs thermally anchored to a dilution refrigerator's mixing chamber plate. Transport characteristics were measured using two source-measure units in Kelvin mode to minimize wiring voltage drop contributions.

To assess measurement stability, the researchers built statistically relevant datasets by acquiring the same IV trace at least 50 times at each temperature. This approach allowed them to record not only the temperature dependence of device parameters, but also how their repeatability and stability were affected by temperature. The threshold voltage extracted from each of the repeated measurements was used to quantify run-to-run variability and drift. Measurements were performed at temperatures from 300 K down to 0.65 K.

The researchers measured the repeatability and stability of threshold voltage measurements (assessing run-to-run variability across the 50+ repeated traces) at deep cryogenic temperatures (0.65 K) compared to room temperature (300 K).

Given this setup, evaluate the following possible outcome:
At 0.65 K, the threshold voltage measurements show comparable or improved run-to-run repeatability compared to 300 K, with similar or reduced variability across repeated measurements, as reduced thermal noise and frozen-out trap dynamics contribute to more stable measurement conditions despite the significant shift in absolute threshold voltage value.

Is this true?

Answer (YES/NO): NO